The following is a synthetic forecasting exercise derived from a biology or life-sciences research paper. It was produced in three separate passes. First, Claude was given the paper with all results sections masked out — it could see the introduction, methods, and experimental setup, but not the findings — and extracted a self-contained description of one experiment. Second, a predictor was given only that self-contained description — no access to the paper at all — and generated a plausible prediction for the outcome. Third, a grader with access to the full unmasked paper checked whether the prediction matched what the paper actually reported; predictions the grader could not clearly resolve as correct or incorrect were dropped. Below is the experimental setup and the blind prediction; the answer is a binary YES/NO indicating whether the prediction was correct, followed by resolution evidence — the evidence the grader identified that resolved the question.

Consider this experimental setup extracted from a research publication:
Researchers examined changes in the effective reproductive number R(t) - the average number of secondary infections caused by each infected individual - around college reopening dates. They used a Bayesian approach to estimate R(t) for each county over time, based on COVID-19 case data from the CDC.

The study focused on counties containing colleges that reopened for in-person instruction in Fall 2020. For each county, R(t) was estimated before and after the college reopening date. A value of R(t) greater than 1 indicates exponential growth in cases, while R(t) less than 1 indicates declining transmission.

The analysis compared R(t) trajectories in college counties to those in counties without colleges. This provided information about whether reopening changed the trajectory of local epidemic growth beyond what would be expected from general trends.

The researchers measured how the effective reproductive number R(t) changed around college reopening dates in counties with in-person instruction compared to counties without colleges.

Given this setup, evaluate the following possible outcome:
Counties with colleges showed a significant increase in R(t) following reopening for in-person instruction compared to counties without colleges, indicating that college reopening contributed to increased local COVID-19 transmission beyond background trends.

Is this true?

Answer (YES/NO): YES